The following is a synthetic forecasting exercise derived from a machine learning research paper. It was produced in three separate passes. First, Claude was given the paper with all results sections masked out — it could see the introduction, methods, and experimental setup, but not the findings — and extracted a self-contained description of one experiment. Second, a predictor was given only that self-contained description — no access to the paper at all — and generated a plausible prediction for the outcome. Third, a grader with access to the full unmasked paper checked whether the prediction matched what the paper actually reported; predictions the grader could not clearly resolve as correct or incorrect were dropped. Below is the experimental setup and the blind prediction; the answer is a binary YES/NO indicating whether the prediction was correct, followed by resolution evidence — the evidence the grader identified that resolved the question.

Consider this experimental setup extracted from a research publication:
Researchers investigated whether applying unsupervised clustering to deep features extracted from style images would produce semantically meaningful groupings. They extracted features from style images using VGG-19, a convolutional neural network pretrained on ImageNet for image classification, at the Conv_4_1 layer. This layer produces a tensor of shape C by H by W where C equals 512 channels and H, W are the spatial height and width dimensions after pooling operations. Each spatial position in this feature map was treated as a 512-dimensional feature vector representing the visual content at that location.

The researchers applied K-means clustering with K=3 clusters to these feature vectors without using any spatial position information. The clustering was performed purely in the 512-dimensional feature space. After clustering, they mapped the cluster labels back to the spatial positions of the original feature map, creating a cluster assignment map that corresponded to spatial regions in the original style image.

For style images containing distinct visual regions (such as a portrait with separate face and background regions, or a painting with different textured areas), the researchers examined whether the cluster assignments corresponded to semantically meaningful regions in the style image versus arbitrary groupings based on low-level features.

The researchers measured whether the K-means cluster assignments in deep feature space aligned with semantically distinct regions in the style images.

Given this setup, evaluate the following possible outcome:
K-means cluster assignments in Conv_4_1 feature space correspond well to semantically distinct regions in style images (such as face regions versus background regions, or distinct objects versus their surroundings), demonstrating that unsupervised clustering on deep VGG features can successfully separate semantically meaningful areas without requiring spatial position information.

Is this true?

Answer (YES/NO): YES